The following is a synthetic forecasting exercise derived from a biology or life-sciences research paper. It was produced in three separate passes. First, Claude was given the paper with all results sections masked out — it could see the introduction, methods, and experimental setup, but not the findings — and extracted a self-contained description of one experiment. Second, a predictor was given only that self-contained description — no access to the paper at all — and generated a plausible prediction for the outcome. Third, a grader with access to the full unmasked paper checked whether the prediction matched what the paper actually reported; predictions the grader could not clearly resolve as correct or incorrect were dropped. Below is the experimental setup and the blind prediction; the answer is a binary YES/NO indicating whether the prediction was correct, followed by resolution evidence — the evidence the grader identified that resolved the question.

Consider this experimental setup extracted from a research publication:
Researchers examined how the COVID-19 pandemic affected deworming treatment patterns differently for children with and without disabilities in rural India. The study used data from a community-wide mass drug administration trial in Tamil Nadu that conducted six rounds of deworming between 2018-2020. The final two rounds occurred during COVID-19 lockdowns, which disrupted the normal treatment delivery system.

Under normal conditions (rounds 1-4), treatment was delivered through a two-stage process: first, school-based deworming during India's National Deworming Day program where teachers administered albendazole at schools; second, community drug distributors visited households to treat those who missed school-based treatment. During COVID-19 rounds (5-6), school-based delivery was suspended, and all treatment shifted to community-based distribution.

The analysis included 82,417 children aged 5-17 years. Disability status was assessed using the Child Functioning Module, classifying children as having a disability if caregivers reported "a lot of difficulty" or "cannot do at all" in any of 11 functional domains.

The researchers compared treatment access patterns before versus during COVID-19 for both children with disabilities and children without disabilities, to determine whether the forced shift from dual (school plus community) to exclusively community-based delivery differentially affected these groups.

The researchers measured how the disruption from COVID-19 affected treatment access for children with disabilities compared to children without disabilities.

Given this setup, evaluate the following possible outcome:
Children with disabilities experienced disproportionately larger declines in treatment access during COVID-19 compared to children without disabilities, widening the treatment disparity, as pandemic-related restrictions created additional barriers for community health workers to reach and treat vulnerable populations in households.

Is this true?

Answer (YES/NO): NO